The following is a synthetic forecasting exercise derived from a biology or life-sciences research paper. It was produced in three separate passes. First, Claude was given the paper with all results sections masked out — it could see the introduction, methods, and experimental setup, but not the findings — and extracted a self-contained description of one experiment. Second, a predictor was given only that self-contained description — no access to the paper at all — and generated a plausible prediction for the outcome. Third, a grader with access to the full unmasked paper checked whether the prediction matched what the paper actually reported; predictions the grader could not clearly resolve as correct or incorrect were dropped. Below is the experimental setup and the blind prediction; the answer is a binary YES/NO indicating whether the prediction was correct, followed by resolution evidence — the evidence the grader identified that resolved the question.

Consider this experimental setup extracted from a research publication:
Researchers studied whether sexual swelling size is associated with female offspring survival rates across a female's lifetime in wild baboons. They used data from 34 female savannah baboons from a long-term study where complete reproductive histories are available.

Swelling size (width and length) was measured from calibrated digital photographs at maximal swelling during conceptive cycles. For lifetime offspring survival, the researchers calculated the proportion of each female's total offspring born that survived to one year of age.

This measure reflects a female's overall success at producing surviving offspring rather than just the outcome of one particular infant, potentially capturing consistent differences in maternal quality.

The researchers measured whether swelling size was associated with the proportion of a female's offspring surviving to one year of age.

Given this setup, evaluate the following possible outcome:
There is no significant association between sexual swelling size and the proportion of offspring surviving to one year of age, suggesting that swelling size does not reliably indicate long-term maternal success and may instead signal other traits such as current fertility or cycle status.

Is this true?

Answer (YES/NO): NO